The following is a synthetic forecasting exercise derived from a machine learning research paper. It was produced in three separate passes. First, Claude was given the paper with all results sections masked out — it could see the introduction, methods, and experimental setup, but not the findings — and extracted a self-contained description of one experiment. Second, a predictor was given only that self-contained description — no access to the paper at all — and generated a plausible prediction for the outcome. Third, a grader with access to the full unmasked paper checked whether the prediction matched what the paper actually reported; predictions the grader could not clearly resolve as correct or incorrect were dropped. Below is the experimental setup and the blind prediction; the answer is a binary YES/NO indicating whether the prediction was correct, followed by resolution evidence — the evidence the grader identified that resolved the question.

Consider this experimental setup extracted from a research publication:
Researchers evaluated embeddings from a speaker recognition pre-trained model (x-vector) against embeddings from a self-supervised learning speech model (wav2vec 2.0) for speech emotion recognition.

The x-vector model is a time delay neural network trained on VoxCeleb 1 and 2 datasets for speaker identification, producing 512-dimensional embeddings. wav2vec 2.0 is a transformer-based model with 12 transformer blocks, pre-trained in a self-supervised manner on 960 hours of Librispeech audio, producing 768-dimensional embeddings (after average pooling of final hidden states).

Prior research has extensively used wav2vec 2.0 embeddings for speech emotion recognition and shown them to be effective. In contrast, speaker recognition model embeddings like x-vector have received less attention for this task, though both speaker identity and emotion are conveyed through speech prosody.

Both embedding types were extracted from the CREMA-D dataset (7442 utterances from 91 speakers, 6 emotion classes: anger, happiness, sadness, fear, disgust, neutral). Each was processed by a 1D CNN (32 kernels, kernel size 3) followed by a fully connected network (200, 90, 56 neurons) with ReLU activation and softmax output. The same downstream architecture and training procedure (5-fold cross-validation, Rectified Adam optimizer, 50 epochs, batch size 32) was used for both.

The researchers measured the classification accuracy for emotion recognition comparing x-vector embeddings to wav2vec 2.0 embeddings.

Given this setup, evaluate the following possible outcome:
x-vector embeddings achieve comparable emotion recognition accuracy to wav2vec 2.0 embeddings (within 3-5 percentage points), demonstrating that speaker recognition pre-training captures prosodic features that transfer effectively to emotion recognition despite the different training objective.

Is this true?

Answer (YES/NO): NO